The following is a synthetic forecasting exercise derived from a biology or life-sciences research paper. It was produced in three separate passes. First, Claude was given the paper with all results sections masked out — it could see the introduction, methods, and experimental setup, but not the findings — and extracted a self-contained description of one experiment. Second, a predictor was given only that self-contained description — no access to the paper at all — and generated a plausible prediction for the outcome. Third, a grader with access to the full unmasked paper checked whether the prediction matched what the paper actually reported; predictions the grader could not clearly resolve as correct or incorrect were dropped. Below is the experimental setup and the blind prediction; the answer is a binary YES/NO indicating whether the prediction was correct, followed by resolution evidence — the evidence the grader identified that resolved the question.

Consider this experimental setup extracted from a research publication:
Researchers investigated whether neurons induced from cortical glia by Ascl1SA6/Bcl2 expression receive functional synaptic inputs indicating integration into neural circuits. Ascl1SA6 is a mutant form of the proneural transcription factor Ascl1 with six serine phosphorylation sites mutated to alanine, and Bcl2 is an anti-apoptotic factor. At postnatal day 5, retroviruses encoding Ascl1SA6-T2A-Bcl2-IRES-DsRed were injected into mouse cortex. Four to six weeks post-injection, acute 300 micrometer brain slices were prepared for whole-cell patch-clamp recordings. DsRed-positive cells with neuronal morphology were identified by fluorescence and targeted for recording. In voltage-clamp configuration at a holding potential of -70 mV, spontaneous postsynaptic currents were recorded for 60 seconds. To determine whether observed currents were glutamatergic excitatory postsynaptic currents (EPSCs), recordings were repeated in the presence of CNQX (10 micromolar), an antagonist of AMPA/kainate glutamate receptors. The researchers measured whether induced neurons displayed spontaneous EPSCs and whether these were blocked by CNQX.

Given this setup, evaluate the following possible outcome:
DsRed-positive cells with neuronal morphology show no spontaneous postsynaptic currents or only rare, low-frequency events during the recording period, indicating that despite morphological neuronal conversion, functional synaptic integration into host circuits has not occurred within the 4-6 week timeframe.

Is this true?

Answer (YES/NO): NO